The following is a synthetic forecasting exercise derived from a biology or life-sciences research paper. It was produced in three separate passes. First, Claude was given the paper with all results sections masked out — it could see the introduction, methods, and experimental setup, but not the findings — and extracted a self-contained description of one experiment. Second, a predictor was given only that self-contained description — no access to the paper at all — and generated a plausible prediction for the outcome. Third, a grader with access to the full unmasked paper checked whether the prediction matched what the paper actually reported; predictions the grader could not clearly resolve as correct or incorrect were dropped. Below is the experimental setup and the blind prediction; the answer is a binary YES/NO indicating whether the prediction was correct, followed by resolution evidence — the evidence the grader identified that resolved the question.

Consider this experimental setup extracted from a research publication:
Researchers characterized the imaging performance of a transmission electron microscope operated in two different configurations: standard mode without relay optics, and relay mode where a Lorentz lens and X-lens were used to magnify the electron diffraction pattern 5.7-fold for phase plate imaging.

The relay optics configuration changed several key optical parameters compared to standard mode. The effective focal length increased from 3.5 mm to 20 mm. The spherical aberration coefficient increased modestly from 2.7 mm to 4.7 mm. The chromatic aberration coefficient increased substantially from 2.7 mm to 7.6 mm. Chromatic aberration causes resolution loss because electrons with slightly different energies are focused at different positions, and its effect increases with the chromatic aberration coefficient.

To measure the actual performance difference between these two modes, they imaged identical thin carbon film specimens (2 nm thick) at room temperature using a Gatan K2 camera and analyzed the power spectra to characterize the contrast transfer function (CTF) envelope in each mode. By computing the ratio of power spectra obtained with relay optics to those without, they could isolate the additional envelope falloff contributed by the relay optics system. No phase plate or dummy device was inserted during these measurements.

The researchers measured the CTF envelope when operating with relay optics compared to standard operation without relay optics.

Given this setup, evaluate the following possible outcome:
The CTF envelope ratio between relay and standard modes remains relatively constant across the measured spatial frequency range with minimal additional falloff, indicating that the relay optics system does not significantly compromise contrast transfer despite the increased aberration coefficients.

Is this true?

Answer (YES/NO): NO